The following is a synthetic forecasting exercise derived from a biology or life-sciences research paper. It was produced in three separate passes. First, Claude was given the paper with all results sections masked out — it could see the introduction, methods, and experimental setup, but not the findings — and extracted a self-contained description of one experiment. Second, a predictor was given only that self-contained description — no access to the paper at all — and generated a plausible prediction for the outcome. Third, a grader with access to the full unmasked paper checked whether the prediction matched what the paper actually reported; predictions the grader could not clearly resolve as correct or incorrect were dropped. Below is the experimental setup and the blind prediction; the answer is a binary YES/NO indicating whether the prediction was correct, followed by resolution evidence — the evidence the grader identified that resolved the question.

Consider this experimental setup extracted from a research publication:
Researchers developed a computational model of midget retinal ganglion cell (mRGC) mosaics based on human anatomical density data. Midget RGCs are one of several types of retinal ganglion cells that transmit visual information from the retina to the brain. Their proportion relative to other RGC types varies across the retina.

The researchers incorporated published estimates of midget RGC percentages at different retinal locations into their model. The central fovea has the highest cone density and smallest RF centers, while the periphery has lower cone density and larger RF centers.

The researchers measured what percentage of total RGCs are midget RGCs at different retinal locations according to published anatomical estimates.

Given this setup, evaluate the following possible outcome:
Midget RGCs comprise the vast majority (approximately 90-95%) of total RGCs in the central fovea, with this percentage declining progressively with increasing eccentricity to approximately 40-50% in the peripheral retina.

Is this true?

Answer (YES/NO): YES